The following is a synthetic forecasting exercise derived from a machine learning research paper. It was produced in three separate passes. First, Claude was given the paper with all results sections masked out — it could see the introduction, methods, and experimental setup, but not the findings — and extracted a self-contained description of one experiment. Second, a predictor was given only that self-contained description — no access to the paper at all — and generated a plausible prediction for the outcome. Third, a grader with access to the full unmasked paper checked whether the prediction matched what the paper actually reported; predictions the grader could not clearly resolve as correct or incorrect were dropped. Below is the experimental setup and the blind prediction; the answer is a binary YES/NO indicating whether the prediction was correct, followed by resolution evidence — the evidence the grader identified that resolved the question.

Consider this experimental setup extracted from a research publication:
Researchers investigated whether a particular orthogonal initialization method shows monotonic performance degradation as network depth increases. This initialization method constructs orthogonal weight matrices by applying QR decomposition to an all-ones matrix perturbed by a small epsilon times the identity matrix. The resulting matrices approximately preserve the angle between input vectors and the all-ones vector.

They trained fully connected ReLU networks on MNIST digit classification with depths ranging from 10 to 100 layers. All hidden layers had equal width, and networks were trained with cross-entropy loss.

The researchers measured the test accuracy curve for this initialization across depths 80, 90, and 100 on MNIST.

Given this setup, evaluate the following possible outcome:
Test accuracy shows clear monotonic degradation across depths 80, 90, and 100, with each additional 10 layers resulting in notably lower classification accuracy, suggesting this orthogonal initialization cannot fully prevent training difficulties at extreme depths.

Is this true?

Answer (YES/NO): NO